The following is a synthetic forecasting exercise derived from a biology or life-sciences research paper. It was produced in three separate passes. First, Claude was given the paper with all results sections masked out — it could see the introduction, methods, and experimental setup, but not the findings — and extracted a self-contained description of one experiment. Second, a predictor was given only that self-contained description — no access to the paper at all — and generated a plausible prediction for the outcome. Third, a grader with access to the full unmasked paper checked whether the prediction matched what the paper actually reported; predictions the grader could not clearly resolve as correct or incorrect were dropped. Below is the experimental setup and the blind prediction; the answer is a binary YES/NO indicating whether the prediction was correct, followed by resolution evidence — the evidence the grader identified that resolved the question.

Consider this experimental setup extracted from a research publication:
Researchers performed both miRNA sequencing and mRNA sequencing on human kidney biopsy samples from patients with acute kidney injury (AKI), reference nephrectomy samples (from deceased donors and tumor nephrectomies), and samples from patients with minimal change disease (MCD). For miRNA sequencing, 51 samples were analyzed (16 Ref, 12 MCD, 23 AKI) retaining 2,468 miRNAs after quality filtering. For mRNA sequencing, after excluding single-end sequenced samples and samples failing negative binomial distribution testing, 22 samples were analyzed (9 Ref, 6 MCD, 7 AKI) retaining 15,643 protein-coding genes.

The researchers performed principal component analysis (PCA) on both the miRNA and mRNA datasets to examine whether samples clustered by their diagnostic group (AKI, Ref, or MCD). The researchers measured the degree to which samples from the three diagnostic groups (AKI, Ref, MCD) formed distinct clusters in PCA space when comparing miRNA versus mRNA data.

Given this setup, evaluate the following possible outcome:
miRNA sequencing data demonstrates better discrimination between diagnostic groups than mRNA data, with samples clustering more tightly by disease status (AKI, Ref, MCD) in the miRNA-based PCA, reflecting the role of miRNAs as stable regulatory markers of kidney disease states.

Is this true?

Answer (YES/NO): YES